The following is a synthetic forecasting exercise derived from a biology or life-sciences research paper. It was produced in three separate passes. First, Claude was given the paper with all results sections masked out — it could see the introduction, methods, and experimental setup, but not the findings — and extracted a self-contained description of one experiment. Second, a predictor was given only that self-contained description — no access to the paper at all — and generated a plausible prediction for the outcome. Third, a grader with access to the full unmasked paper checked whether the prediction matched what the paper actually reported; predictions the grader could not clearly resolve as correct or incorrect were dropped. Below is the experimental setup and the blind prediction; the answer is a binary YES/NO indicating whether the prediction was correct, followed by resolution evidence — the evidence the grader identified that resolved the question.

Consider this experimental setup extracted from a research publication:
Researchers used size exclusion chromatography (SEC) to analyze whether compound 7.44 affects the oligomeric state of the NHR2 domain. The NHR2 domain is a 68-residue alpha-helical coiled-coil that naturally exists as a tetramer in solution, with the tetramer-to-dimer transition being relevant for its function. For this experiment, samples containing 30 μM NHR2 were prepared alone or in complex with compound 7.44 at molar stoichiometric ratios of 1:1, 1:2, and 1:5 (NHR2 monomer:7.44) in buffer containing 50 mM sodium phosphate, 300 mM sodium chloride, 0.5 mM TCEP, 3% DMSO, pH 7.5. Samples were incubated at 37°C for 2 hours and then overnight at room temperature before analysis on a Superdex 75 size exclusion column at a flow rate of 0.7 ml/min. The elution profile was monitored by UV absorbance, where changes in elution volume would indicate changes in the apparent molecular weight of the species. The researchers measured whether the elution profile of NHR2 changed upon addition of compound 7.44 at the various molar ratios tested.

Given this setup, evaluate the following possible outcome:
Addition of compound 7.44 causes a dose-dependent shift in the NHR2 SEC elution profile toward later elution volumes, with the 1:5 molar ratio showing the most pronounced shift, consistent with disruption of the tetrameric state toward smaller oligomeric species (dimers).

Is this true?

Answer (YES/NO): YES